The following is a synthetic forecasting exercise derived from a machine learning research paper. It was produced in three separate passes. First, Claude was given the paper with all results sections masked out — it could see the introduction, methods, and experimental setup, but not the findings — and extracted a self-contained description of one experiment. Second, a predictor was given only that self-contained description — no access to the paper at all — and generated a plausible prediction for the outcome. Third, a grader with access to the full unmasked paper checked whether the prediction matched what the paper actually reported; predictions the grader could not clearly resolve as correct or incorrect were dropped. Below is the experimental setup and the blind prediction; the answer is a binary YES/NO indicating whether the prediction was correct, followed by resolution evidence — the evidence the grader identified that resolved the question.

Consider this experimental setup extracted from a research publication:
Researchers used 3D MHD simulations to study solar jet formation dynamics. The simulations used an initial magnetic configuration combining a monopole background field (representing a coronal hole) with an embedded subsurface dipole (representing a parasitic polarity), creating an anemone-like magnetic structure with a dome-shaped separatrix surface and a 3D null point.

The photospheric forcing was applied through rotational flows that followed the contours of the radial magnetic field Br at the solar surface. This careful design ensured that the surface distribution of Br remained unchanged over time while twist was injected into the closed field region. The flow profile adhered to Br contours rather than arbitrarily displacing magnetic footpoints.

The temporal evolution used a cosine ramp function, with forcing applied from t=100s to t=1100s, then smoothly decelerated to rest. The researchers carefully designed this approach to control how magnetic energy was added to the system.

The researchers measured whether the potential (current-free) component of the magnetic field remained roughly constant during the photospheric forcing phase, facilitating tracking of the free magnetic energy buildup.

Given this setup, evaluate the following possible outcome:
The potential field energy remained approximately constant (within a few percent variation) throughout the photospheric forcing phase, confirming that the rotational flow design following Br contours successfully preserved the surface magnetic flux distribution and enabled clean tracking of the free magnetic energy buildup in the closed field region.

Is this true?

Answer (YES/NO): YES